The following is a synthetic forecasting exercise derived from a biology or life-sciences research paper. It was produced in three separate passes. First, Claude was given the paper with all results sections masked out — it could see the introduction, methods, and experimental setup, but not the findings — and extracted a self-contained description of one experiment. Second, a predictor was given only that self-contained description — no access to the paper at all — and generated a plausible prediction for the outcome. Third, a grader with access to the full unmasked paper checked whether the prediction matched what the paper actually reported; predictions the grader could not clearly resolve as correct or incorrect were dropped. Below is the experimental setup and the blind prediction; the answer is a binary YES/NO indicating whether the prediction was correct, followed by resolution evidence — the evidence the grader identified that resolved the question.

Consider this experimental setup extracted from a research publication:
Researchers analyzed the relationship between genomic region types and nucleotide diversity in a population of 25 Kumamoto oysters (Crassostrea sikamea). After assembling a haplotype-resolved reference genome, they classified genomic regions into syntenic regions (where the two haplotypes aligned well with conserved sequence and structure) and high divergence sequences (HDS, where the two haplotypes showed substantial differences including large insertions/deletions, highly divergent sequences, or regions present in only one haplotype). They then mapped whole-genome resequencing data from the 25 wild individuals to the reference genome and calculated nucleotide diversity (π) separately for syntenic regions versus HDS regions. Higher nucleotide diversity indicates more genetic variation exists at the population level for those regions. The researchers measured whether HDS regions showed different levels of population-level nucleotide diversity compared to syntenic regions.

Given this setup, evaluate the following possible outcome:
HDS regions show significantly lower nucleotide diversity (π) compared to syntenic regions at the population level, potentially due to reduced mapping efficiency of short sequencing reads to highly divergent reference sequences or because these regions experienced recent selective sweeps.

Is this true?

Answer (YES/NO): NO